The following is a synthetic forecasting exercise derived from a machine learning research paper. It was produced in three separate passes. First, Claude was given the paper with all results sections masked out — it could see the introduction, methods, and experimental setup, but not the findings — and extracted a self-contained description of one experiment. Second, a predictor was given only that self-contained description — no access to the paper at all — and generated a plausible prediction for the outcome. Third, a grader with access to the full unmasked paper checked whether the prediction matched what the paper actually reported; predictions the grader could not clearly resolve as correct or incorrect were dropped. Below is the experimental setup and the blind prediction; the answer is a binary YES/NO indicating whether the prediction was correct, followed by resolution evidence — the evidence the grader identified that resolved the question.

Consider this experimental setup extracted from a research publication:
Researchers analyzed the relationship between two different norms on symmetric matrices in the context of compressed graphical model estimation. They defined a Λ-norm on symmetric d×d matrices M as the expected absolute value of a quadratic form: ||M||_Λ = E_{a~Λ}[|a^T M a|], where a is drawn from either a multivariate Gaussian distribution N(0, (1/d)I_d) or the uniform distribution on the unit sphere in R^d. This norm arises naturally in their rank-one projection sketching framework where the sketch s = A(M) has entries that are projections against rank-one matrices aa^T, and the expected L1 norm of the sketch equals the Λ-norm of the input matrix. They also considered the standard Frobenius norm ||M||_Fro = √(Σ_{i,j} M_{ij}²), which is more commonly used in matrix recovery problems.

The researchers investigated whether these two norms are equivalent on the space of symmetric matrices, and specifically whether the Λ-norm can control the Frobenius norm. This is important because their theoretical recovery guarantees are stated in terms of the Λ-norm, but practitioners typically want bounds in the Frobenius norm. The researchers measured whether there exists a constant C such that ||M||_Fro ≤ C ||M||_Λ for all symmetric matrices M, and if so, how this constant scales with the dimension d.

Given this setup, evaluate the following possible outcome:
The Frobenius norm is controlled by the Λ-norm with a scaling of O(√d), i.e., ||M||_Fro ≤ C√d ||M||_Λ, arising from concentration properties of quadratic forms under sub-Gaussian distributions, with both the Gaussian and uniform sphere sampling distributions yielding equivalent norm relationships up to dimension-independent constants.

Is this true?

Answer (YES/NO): NO